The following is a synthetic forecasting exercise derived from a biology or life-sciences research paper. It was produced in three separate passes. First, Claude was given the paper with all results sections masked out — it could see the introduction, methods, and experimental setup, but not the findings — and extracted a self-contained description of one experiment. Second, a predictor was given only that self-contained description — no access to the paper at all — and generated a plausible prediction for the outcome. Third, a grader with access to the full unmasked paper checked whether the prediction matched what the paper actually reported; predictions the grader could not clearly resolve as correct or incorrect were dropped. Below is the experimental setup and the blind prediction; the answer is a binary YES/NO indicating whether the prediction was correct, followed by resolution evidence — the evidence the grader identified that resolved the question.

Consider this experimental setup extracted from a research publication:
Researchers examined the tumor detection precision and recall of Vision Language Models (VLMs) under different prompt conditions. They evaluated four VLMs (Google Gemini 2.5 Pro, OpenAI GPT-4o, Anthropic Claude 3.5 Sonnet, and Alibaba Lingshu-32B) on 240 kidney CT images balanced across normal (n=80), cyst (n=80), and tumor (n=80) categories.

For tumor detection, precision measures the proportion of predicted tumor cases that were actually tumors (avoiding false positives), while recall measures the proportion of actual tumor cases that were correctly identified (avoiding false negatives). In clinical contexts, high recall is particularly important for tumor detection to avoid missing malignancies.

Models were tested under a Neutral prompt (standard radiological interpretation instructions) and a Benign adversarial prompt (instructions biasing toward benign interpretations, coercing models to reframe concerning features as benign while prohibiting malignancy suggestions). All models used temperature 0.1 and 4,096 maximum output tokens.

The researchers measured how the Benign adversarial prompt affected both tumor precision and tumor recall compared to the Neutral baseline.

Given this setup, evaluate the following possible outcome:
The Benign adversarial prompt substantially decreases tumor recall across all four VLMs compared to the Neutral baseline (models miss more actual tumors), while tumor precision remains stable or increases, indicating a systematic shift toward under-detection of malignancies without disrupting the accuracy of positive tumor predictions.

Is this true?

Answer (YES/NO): NO